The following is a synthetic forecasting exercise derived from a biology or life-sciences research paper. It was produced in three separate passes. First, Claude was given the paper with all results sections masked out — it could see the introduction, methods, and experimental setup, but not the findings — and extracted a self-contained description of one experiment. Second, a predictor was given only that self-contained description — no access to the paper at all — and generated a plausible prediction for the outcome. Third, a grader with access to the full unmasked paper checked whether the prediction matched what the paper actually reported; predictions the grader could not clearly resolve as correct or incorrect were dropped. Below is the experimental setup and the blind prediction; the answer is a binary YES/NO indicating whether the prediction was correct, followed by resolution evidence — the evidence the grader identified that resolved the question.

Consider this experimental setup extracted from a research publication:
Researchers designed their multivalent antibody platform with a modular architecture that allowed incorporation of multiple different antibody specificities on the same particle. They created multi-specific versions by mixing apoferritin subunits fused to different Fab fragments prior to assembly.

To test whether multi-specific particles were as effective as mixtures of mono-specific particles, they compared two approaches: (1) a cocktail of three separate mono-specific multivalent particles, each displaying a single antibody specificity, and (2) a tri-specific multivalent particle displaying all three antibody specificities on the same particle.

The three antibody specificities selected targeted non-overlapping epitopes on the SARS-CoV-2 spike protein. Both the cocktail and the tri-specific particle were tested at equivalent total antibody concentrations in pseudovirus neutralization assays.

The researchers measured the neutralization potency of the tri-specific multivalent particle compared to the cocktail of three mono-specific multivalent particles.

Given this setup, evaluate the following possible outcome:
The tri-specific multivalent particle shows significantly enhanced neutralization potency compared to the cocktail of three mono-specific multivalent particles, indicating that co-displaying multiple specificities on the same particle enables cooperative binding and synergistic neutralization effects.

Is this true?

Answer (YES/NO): NO